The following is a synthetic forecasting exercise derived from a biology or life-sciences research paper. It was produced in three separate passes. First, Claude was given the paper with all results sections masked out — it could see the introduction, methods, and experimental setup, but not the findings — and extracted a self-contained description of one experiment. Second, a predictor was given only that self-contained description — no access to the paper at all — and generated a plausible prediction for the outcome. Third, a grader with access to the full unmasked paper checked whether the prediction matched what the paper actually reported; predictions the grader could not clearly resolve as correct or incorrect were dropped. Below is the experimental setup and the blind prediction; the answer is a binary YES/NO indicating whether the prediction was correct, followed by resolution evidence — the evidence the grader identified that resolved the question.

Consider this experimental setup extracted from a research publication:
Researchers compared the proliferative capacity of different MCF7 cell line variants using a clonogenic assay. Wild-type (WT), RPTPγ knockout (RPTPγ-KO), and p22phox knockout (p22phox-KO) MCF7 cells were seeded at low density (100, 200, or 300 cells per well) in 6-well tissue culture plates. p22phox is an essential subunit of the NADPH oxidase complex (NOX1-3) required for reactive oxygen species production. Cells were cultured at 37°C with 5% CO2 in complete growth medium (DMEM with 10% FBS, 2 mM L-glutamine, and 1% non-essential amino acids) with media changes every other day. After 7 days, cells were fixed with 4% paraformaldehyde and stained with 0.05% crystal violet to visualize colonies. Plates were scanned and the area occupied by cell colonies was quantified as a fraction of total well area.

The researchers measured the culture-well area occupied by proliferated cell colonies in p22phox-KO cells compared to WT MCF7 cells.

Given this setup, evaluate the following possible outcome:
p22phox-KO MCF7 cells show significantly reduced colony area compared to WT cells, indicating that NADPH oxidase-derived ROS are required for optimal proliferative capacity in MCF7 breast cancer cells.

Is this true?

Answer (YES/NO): NO